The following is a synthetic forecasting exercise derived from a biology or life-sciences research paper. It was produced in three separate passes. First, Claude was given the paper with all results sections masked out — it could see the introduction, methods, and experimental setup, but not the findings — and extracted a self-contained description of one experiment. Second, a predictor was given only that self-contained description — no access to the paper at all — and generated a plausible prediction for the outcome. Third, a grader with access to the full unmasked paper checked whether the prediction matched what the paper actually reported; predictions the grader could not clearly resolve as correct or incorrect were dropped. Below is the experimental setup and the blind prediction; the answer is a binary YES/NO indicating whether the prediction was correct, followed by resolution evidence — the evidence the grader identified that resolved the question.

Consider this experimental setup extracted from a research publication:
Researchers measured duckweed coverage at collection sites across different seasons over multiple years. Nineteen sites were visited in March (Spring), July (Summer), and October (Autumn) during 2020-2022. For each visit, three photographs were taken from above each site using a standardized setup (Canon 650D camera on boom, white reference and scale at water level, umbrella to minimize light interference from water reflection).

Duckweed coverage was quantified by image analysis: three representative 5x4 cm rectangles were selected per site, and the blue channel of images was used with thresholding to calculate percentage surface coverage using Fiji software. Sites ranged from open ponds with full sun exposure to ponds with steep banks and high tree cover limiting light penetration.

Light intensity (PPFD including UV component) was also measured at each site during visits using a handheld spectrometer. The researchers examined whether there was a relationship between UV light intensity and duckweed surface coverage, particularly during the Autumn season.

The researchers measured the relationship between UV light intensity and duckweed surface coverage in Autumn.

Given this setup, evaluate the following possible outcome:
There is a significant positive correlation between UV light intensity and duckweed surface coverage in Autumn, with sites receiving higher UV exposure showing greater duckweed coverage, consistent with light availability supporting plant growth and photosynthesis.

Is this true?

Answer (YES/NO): NO